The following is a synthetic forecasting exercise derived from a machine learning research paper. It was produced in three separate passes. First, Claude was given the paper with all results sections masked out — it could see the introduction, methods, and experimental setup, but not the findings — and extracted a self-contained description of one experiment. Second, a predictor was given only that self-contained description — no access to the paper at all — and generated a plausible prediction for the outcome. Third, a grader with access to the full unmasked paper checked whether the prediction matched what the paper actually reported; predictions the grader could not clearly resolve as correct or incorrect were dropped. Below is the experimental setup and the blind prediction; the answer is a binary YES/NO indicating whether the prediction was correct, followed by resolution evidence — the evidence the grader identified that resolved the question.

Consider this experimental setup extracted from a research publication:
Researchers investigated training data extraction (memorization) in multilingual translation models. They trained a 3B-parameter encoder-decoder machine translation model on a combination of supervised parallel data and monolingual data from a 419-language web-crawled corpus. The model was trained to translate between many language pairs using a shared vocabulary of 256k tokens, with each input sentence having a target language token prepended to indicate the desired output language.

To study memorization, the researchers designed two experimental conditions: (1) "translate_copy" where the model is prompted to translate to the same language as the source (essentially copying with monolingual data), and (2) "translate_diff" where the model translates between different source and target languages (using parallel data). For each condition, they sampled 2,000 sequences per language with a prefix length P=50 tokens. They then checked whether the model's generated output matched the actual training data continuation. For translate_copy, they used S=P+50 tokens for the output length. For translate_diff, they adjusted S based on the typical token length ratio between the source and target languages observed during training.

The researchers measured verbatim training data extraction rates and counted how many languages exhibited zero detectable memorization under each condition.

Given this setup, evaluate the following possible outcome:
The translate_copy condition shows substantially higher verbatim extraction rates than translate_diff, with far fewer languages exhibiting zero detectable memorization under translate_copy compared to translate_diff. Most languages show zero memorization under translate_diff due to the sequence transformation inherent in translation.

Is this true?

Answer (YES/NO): YES